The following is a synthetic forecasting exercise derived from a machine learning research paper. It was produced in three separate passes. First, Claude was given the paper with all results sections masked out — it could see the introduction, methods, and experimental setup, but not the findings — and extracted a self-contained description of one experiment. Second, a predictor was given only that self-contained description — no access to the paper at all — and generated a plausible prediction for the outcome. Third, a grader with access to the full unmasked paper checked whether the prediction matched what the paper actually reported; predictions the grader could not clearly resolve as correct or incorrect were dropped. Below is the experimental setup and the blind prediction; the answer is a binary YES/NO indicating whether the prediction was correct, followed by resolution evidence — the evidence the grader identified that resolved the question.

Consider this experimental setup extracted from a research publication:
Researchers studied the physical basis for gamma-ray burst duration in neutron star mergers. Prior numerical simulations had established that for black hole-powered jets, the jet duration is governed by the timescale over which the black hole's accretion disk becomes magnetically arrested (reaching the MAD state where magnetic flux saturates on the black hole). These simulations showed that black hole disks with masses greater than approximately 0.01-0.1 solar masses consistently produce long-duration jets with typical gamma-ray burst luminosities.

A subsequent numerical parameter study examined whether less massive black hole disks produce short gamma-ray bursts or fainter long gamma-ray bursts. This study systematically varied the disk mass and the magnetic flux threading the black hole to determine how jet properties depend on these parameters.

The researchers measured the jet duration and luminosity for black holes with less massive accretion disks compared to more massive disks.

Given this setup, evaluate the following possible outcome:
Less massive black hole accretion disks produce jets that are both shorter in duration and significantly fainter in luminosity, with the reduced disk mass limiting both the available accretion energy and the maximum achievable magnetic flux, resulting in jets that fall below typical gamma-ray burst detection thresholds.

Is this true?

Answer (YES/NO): NO